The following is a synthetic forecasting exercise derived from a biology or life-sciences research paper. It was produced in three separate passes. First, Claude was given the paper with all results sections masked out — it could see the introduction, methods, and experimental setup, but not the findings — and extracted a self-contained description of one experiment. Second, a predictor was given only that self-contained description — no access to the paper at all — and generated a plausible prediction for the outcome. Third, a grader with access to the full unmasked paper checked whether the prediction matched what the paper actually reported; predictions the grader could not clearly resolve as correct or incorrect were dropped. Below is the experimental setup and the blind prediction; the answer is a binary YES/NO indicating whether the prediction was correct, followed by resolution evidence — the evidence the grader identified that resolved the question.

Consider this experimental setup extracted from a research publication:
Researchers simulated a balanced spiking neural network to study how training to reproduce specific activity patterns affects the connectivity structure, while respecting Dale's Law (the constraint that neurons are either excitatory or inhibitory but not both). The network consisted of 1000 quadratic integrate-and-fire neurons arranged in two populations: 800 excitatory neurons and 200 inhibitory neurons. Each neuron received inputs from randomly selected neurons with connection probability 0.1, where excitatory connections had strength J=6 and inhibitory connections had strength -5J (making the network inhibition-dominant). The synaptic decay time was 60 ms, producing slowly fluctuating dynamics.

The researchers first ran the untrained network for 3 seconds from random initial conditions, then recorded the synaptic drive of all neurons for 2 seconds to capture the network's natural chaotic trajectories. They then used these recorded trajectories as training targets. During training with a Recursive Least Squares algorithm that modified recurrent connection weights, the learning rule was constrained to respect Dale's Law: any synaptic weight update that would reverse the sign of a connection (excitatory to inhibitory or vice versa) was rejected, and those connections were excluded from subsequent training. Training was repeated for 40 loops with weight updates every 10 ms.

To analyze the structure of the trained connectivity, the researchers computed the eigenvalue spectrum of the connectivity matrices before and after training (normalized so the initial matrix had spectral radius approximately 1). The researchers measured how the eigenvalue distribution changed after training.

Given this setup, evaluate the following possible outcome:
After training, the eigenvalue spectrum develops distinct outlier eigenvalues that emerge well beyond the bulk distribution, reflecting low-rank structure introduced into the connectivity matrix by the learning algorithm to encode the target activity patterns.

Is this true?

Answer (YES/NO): NO